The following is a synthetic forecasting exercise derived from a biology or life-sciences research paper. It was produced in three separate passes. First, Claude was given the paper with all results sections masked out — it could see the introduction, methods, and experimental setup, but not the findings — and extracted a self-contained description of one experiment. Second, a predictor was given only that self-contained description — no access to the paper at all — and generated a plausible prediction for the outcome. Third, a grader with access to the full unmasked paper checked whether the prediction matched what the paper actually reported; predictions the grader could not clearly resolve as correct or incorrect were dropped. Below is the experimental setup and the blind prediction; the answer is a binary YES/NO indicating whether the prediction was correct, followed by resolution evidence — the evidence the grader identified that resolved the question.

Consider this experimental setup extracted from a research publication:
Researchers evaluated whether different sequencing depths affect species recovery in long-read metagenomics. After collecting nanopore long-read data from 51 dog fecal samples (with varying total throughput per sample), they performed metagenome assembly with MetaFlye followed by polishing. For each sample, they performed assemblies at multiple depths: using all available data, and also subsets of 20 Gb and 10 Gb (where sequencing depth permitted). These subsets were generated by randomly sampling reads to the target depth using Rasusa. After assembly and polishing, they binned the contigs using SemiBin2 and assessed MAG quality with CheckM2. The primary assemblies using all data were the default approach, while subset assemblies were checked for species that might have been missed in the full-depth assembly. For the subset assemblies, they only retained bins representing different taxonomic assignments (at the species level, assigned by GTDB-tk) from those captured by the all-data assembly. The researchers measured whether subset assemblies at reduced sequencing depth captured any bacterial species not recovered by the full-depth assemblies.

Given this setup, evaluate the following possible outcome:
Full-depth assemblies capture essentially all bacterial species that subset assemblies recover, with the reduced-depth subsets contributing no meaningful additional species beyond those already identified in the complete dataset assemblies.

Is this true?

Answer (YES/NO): NO